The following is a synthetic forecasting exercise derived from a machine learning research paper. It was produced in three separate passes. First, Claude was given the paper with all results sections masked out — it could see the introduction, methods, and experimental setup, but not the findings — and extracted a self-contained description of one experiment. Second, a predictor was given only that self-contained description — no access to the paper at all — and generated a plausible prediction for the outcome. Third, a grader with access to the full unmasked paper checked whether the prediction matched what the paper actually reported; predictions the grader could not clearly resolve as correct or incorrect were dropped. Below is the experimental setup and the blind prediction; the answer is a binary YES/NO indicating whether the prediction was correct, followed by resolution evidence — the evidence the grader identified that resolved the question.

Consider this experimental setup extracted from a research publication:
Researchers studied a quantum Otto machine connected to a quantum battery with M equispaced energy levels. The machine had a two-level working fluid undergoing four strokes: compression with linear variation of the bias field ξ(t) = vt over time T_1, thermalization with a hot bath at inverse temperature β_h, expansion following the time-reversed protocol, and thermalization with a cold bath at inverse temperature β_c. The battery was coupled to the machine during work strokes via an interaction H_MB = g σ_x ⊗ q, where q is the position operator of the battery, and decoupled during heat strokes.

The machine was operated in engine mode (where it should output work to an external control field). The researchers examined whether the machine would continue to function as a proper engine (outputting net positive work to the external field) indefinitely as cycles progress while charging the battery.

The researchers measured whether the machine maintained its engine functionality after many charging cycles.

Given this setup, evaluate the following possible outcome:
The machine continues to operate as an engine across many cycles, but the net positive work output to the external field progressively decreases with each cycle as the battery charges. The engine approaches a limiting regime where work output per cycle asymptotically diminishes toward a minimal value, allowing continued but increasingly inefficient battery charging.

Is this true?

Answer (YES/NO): NO